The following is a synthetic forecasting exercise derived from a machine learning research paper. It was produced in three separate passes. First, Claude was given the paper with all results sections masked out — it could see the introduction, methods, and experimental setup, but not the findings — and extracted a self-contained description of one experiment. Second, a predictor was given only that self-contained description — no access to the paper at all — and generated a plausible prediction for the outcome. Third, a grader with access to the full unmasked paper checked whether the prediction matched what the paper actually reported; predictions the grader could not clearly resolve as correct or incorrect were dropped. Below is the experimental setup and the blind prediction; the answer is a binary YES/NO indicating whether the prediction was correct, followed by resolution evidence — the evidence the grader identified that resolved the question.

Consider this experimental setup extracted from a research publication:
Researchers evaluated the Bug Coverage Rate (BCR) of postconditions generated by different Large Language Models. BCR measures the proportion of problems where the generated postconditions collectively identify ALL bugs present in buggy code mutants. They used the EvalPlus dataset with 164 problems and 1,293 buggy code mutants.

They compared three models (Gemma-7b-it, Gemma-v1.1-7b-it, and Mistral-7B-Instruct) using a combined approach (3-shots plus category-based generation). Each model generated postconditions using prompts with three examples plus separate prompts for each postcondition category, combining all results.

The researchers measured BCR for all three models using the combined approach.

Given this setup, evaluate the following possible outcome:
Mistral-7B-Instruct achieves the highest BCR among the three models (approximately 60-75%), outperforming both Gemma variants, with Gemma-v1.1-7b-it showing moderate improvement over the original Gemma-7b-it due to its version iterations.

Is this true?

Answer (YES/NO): NO